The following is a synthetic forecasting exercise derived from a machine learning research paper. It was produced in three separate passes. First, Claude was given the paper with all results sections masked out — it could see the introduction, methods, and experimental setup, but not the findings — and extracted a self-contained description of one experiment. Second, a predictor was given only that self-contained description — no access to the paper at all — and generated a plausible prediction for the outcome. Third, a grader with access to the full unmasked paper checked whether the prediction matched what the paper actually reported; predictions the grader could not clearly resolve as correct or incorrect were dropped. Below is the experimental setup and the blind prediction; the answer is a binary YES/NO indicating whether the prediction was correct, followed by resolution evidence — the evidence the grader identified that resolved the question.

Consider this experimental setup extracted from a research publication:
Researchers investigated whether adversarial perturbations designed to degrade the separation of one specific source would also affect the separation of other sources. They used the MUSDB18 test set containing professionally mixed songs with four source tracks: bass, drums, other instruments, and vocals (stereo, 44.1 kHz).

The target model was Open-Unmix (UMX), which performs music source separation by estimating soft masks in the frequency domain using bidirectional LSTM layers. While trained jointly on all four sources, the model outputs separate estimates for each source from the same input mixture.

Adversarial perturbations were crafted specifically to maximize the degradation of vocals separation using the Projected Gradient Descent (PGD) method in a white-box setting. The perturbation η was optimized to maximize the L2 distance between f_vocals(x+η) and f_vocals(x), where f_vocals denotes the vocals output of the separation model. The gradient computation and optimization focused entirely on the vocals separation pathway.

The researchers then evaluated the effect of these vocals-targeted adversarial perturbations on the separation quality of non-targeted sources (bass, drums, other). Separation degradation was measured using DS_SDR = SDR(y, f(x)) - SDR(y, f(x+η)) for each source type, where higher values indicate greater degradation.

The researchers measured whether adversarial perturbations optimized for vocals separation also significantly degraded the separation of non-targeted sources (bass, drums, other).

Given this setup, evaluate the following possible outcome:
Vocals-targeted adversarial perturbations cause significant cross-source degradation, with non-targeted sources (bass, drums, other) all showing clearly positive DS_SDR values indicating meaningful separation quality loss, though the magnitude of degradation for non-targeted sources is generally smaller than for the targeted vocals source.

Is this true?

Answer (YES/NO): NO